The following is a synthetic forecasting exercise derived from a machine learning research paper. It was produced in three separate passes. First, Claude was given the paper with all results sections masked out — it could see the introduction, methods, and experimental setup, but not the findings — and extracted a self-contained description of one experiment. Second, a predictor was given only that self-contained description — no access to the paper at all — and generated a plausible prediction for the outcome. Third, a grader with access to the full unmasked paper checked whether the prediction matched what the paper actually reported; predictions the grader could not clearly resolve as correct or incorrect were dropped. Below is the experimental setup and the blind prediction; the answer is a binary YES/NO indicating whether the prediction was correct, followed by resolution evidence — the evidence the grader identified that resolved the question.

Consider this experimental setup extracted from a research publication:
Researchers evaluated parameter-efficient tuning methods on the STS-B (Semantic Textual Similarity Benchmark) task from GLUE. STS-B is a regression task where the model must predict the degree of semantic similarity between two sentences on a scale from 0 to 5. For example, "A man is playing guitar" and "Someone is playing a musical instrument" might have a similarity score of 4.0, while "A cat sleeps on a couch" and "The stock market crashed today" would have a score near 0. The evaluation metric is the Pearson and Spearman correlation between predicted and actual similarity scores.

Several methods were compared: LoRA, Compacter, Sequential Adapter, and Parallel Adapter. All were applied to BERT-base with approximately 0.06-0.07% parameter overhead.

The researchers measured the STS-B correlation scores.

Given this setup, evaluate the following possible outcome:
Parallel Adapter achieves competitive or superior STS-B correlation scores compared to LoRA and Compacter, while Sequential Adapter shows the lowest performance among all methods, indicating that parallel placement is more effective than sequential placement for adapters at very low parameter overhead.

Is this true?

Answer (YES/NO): YES